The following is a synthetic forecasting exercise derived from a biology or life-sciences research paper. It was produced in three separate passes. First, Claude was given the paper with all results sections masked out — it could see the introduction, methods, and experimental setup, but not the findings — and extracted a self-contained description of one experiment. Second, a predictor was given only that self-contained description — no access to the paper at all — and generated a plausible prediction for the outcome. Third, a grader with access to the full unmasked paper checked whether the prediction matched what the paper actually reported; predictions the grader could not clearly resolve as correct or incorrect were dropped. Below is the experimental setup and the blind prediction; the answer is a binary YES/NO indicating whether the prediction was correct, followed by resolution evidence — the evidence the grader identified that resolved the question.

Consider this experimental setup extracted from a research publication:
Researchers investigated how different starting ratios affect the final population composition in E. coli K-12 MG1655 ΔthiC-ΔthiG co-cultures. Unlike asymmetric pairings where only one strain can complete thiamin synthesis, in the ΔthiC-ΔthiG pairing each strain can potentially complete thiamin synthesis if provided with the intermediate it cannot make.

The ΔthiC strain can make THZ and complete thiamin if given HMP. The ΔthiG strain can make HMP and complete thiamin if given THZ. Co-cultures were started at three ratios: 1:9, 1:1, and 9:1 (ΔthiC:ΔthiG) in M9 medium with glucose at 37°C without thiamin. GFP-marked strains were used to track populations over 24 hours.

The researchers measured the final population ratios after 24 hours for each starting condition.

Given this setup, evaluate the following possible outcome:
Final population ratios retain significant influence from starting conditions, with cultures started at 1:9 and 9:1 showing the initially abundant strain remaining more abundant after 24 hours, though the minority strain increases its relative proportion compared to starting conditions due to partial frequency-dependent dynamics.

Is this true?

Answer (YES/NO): NO